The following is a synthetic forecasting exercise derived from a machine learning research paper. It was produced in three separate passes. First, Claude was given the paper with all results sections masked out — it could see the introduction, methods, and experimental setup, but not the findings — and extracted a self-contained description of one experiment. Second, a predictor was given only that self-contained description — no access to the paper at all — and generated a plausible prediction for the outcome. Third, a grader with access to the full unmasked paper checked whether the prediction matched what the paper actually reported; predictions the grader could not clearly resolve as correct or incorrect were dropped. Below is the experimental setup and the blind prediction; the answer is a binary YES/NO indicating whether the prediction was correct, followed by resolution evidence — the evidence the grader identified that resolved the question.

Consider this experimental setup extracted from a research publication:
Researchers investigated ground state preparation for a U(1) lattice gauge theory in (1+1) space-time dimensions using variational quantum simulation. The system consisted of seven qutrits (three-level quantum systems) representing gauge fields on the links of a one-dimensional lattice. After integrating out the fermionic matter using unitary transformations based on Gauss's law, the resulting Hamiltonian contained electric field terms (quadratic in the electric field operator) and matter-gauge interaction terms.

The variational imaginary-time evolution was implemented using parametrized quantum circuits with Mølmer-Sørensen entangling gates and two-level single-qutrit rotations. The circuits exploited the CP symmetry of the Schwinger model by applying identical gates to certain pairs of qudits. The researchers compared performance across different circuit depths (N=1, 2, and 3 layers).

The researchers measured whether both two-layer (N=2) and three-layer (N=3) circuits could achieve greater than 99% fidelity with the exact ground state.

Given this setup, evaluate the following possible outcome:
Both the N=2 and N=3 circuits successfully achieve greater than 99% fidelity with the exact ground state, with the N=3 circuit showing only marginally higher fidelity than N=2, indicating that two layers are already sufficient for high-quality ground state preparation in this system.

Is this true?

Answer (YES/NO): NO